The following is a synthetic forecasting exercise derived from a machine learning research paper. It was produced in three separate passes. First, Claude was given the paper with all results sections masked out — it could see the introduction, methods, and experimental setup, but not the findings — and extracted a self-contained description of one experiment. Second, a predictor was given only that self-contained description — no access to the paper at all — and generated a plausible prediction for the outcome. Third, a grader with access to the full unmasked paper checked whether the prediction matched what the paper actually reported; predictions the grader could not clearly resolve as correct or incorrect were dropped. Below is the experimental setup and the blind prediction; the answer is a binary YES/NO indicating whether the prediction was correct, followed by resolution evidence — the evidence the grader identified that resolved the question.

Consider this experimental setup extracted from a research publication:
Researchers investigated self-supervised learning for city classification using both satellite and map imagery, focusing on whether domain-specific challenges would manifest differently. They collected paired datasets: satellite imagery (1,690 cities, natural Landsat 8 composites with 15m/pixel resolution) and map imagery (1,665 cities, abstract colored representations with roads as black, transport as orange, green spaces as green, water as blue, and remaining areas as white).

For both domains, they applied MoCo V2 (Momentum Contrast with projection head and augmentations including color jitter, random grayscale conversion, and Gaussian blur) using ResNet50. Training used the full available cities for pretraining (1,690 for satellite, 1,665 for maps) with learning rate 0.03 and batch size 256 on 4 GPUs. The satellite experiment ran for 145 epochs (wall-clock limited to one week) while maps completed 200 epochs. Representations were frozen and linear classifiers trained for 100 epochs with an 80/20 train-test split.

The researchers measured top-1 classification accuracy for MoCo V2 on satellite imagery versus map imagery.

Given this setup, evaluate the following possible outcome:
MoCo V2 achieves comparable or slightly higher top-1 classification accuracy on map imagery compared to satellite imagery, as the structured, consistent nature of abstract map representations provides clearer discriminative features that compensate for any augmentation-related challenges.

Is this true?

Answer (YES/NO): NO